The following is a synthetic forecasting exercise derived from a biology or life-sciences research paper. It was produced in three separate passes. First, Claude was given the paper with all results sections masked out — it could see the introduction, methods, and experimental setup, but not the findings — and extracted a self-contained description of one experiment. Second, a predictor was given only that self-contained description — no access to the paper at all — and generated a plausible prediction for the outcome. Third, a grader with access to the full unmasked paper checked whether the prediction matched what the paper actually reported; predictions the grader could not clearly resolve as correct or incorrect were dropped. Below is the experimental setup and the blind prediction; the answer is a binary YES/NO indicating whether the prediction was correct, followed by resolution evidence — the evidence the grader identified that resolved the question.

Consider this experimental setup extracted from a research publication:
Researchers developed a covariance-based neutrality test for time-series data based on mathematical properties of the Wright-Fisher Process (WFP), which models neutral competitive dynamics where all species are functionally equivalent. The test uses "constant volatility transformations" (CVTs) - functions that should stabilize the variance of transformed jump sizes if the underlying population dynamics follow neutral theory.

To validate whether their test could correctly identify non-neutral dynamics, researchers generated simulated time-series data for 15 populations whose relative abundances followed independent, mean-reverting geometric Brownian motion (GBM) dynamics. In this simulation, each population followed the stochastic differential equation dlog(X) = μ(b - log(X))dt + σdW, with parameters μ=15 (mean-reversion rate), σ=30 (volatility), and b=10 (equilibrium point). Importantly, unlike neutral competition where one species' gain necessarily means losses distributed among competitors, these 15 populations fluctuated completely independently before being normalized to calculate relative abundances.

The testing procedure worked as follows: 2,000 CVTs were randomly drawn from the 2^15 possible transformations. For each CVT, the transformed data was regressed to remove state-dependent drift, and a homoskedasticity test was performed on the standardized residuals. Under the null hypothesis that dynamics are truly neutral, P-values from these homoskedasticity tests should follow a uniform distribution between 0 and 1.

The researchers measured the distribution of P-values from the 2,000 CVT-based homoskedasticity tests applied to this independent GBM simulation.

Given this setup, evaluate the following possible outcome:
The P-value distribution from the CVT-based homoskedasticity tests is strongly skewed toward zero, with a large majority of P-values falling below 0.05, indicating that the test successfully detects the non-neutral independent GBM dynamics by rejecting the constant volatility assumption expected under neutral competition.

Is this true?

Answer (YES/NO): YES